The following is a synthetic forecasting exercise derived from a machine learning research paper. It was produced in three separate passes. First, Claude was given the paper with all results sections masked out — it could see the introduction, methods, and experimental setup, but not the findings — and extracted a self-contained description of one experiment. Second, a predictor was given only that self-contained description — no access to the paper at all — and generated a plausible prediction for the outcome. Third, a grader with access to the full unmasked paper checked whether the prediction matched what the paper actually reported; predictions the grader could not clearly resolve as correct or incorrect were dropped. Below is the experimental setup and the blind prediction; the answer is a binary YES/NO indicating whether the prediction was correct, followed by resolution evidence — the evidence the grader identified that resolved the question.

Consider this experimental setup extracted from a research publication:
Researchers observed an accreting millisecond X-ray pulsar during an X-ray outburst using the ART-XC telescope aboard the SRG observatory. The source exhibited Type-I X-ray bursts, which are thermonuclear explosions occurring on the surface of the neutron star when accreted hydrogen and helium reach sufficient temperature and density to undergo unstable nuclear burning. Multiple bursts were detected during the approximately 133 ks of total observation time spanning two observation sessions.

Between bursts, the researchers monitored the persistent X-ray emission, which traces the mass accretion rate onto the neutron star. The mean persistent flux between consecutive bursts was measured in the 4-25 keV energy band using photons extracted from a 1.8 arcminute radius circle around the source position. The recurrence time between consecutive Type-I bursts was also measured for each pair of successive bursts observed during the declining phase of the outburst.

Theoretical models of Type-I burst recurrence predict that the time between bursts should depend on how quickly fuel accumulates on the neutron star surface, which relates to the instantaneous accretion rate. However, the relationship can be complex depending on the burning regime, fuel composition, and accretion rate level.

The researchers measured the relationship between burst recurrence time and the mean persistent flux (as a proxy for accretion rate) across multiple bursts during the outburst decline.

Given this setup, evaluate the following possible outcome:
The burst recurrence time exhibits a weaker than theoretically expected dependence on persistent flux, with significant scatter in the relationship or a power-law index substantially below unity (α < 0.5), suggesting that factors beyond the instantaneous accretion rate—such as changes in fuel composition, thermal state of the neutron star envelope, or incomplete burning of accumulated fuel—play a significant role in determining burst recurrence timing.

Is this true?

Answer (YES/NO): NO